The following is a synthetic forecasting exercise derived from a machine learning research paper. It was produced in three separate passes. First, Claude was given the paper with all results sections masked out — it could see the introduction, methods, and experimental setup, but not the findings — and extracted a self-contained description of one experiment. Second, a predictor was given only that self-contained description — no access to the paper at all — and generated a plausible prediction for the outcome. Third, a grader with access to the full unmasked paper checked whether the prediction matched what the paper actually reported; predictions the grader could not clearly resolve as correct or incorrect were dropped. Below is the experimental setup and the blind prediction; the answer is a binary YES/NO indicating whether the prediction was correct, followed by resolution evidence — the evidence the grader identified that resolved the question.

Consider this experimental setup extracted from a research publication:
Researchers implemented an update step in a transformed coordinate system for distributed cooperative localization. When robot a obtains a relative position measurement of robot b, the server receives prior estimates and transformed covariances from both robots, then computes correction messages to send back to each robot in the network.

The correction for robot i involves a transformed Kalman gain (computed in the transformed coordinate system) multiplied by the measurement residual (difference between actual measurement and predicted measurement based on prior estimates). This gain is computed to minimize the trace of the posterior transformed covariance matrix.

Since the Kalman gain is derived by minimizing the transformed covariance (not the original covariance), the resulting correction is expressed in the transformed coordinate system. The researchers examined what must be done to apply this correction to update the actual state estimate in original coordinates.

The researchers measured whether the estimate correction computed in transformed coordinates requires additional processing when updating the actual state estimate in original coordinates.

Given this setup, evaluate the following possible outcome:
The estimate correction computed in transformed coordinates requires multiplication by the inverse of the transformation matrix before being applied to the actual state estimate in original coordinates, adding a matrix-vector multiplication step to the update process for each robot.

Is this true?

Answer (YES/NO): YES